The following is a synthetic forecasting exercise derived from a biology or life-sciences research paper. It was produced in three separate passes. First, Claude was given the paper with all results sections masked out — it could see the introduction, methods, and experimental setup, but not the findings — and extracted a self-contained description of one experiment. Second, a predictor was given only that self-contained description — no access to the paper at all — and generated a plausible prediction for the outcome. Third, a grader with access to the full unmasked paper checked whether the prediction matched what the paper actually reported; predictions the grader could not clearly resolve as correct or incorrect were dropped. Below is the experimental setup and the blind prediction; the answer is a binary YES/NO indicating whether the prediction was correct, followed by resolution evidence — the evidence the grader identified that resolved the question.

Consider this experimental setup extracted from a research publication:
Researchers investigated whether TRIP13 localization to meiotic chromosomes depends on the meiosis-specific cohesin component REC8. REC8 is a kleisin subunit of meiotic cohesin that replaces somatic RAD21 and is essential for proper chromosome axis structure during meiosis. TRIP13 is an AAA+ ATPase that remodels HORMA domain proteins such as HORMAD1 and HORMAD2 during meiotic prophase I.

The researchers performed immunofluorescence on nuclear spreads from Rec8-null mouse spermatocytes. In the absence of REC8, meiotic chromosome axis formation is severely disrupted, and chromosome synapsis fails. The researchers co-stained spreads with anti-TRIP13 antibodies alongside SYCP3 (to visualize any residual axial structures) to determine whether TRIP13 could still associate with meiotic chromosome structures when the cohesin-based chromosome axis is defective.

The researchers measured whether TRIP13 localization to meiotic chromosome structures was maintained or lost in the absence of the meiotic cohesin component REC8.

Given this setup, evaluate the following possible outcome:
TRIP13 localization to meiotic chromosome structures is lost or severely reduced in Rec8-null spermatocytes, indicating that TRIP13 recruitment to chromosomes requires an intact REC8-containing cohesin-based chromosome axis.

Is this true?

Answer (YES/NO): NO